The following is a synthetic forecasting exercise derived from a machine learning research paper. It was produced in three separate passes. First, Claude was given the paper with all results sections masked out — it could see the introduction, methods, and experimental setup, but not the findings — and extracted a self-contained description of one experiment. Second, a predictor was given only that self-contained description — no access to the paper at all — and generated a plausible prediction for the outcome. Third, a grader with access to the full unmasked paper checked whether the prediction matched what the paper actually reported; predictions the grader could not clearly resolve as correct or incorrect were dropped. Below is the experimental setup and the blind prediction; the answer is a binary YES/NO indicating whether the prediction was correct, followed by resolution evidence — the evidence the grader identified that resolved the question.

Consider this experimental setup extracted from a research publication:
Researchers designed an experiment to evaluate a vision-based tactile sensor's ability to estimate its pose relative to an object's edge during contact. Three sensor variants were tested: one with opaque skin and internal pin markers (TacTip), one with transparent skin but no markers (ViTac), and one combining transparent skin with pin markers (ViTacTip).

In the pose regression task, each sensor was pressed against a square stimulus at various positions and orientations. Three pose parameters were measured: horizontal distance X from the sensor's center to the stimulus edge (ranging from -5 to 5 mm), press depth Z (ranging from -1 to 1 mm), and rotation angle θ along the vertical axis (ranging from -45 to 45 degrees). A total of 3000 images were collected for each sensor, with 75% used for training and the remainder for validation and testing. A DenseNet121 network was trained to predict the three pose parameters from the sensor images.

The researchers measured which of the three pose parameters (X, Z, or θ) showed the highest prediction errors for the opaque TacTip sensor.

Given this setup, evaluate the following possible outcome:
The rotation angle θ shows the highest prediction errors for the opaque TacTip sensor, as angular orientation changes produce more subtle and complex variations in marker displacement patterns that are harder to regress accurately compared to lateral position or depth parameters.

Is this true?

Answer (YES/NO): YES